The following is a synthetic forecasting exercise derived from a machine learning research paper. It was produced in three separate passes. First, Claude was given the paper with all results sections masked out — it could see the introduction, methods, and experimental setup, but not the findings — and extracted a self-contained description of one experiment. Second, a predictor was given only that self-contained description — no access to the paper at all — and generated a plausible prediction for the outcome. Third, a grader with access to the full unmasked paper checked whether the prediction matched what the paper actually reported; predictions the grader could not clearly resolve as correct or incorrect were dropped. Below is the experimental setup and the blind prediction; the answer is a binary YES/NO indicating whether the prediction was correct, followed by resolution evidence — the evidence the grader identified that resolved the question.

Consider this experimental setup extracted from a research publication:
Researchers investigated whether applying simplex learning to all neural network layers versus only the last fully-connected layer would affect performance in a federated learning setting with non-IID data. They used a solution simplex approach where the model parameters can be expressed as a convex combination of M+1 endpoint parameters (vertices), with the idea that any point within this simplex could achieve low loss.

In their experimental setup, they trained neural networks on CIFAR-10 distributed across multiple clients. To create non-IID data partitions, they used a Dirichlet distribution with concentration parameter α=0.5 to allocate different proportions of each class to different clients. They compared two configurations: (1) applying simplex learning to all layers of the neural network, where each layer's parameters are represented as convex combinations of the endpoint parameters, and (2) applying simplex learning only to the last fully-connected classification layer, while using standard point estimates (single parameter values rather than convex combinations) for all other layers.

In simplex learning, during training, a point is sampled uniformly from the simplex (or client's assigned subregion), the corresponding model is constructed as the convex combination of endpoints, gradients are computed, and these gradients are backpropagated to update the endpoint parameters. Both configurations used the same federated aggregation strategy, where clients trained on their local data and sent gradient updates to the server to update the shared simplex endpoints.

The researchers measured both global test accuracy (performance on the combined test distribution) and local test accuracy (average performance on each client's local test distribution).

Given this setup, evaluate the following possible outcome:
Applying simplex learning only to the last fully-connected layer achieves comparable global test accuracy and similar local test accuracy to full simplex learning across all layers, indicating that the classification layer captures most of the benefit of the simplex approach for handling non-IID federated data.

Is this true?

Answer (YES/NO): NO